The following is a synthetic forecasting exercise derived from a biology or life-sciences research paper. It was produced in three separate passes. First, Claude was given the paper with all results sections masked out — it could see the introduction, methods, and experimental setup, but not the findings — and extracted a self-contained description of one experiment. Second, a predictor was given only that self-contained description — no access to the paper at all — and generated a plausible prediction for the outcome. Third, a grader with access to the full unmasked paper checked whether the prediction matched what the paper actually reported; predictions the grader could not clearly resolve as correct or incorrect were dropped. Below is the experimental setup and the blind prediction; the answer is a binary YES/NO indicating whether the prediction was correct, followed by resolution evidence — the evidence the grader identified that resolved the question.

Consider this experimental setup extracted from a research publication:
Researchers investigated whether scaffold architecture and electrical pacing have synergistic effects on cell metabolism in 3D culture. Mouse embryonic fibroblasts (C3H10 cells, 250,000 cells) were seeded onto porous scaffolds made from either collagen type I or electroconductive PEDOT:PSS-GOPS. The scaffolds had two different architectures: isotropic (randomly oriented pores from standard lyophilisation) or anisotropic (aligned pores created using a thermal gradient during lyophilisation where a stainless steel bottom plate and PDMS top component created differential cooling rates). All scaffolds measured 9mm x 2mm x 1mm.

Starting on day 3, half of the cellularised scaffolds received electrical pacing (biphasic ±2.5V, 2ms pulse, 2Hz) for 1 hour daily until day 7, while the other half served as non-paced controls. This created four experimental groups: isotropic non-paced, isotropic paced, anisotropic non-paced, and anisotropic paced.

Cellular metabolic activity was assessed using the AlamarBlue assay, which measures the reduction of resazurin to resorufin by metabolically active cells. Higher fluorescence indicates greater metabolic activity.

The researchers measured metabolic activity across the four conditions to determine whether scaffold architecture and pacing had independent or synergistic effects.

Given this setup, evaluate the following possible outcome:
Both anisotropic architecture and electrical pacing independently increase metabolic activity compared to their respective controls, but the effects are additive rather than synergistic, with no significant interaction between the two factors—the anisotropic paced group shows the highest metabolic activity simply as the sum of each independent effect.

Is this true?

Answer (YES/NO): NO